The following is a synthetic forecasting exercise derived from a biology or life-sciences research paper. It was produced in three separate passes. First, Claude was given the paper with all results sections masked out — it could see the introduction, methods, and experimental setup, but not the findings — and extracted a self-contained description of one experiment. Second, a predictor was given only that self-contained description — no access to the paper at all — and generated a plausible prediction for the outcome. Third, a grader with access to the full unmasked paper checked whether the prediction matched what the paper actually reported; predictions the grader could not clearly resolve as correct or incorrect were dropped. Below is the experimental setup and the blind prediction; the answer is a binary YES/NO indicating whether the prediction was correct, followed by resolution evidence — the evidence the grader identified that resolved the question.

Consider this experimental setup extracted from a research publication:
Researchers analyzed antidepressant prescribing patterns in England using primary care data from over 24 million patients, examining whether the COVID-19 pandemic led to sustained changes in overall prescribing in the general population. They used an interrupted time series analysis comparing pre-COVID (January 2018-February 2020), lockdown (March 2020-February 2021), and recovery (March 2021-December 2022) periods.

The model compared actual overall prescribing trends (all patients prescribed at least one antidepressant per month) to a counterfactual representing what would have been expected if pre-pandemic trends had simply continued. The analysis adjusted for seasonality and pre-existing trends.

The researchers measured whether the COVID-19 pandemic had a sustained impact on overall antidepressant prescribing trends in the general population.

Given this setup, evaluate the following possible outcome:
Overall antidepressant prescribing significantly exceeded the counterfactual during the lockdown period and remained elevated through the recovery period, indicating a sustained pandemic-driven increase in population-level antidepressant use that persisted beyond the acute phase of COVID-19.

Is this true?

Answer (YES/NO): NO